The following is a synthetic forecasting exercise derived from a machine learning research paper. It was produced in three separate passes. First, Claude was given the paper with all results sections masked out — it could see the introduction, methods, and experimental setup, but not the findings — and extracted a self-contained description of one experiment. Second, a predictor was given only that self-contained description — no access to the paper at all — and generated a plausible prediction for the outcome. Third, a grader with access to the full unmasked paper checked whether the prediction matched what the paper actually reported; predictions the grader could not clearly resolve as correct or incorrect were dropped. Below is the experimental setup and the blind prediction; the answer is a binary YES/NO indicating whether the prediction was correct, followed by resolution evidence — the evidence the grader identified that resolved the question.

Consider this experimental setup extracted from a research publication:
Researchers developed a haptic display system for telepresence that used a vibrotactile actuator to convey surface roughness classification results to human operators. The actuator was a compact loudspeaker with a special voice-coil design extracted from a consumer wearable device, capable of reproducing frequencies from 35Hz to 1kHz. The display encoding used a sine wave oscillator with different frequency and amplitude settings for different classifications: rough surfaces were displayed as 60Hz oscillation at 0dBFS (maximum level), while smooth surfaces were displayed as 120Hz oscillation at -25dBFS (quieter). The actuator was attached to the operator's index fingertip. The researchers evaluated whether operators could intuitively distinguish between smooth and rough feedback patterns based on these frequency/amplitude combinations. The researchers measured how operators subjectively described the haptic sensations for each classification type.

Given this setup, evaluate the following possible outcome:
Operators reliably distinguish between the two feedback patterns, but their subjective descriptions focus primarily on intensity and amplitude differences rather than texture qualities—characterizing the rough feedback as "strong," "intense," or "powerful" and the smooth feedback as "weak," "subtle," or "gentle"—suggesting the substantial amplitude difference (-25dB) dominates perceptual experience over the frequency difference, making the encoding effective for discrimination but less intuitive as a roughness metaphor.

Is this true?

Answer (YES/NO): NO